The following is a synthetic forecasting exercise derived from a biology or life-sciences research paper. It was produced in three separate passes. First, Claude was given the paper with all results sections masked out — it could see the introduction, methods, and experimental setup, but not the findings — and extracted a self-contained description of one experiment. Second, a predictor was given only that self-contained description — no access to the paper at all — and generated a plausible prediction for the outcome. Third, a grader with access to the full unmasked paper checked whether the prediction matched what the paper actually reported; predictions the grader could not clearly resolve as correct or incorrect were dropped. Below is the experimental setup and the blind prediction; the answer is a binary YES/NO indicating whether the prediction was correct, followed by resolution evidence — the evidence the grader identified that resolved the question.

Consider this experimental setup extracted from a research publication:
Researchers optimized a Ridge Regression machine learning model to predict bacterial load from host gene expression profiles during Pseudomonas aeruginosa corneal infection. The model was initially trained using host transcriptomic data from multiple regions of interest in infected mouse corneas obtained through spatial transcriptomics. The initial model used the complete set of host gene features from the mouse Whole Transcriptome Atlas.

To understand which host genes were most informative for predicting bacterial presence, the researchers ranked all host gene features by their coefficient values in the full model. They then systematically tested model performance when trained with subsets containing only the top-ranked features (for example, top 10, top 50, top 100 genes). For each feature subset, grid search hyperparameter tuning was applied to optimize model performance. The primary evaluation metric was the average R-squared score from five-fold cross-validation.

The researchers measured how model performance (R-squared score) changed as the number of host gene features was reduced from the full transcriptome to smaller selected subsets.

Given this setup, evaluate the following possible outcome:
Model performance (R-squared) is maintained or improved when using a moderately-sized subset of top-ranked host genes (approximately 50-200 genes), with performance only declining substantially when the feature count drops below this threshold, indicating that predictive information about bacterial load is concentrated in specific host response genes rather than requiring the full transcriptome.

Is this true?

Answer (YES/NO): NO